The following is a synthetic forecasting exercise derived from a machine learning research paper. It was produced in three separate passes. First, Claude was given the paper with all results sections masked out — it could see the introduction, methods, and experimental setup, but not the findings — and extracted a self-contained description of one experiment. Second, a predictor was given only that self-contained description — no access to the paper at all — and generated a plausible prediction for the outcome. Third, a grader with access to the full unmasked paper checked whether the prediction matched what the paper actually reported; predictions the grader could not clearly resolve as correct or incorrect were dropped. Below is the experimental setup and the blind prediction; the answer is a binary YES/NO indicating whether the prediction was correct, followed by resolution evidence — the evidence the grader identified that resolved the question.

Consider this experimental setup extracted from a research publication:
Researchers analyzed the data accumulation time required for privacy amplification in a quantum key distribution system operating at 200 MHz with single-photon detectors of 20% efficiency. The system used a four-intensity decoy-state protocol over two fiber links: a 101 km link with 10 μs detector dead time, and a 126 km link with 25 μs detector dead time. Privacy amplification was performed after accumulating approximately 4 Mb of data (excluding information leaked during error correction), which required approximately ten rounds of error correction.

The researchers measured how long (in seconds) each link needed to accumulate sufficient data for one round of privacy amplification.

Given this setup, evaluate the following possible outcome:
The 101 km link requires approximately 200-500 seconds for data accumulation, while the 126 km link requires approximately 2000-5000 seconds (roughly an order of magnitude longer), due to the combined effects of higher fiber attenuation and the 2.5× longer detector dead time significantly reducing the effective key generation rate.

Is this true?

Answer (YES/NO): NO